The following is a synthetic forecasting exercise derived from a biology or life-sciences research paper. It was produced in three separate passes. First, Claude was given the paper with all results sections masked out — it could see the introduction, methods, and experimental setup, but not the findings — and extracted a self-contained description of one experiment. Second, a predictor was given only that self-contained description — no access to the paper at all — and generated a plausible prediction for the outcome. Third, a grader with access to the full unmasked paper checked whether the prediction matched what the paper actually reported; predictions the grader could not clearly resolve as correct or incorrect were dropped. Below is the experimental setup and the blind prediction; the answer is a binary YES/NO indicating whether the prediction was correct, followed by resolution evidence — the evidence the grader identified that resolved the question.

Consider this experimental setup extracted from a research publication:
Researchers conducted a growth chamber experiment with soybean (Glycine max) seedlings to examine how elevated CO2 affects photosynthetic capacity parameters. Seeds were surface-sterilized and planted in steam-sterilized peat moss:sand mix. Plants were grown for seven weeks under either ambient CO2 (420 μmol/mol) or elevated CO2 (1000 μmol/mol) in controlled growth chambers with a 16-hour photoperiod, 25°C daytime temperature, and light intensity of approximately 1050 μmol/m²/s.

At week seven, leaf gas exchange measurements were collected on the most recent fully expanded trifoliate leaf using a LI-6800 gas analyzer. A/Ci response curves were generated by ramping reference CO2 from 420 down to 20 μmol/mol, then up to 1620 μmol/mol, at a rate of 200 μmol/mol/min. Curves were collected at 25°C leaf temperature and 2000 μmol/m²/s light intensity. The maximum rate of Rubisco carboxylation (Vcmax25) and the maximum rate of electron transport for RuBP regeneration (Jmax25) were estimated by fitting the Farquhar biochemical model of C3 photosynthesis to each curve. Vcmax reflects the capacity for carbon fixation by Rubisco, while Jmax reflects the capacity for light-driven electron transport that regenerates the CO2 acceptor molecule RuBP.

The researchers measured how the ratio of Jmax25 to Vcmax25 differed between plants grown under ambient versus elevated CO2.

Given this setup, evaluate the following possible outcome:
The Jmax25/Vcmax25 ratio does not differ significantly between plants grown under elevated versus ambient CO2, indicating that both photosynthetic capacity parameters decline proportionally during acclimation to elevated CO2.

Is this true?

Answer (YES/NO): NO